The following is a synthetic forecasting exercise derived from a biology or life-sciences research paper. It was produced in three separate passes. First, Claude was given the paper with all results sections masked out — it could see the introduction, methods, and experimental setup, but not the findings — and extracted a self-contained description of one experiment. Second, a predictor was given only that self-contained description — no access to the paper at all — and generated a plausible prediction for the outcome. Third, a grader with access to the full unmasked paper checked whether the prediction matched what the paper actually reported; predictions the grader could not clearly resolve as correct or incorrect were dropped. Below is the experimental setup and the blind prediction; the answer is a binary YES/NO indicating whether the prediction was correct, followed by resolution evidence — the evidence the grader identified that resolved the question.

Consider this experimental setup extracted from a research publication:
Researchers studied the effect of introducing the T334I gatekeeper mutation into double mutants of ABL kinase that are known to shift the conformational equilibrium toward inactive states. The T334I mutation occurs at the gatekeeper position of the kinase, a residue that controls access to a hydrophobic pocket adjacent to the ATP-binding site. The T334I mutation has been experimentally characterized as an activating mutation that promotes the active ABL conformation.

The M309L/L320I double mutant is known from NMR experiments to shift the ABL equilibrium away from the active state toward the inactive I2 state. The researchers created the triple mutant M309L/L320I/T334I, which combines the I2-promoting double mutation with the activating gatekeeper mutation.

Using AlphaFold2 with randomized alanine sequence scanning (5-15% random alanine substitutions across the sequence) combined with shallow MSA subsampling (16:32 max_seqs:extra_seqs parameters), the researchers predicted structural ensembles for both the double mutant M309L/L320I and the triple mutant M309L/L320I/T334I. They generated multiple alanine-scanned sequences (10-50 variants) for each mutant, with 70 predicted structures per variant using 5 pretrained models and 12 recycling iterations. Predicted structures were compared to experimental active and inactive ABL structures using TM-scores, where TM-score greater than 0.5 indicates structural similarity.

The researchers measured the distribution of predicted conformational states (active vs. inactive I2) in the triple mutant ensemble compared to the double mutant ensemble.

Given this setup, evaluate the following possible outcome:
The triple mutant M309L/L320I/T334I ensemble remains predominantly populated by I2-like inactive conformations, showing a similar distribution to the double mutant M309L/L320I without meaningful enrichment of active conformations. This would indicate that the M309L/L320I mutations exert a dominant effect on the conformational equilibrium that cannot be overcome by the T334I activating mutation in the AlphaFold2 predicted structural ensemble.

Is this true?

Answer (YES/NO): NO